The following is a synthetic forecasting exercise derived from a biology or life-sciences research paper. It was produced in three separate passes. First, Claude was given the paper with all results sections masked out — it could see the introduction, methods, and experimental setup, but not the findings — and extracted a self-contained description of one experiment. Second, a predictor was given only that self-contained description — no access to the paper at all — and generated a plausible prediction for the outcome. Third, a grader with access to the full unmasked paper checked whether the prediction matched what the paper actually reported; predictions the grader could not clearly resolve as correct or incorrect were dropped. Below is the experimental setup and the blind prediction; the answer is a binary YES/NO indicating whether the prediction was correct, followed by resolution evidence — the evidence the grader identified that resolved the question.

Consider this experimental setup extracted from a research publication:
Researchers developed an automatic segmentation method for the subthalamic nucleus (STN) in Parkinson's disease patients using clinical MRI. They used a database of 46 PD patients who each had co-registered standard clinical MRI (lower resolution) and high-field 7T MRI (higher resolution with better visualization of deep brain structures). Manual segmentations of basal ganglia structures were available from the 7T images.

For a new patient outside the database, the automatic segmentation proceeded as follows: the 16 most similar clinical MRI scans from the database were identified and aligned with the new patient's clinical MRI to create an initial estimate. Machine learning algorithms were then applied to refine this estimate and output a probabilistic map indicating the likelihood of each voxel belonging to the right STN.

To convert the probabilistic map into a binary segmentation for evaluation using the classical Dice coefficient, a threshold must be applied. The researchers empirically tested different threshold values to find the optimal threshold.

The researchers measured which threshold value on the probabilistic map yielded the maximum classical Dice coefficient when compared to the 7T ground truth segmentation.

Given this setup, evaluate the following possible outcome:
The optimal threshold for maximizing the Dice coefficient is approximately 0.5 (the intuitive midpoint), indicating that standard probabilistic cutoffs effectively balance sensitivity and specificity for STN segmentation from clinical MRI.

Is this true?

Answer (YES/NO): NO